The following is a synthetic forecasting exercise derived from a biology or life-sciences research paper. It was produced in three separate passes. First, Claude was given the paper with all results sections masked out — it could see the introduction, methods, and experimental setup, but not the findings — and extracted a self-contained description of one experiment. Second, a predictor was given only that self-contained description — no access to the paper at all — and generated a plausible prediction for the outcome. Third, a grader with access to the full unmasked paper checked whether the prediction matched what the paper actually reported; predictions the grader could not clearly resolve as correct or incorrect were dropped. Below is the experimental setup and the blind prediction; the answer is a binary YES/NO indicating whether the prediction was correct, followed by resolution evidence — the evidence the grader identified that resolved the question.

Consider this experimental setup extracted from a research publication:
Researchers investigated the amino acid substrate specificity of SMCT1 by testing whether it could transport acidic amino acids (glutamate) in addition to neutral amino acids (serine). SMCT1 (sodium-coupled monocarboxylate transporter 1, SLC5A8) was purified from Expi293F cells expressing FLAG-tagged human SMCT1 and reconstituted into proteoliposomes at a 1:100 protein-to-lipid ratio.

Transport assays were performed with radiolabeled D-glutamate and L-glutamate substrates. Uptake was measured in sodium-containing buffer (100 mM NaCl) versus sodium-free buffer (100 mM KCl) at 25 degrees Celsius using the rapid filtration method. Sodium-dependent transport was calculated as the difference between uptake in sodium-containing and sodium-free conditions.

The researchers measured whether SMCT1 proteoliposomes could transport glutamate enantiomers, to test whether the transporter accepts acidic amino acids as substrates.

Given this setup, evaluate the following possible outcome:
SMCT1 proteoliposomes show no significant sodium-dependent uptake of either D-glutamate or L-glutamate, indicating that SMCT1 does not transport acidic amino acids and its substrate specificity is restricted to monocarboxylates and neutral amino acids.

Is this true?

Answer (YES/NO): YES